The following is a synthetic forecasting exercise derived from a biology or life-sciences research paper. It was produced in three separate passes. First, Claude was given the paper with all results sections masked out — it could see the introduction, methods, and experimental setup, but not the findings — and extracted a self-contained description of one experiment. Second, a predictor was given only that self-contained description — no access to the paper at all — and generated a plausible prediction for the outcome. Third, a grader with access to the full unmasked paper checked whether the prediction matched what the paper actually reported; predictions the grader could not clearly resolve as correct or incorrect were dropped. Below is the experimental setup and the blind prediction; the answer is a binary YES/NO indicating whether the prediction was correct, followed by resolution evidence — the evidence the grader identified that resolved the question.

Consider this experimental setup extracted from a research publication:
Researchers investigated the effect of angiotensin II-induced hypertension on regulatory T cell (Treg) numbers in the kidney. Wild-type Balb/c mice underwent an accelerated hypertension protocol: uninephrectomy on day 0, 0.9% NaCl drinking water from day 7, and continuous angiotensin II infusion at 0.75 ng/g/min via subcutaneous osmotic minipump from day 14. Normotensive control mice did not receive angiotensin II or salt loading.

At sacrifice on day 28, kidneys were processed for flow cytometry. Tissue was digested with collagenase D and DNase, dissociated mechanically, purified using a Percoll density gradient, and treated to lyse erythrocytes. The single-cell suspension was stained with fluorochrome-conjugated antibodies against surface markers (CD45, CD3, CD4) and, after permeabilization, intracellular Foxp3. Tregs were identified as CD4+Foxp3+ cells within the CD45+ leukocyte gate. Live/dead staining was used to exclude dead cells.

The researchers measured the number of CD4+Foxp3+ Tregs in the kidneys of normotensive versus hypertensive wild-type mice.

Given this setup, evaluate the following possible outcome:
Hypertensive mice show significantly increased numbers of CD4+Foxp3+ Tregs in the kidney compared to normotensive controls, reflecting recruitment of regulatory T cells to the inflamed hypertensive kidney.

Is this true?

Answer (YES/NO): NO